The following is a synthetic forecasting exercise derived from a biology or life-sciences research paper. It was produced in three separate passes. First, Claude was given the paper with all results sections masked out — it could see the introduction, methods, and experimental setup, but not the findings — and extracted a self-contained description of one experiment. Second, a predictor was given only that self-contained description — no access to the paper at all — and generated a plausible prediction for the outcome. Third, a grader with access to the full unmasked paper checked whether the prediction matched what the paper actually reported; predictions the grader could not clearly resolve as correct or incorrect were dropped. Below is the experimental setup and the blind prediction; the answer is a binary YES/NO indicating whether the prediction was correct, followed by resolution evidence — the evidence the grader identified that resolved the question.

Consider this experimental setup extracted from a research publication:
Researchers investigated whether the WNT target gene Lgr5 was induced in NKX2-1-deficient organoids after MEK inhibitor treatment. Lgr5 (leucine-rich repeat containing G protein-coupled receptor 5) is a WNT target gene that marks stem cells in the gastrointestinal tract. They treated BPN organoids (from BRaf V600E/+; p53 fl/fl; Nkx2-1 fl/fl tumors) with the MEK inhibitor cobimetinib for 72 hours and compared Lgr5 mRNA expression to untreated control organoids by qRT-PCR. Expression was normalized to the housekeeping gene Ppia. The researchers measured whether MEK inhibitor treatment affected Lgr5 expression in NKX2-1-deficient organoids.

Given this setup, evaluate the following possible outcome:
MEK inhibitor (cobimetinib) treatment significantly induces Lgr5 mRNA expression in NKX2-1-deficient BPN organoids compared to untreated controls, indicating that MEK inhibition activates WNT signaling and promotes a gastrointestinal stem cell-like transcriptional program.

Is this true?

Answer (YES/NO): YES